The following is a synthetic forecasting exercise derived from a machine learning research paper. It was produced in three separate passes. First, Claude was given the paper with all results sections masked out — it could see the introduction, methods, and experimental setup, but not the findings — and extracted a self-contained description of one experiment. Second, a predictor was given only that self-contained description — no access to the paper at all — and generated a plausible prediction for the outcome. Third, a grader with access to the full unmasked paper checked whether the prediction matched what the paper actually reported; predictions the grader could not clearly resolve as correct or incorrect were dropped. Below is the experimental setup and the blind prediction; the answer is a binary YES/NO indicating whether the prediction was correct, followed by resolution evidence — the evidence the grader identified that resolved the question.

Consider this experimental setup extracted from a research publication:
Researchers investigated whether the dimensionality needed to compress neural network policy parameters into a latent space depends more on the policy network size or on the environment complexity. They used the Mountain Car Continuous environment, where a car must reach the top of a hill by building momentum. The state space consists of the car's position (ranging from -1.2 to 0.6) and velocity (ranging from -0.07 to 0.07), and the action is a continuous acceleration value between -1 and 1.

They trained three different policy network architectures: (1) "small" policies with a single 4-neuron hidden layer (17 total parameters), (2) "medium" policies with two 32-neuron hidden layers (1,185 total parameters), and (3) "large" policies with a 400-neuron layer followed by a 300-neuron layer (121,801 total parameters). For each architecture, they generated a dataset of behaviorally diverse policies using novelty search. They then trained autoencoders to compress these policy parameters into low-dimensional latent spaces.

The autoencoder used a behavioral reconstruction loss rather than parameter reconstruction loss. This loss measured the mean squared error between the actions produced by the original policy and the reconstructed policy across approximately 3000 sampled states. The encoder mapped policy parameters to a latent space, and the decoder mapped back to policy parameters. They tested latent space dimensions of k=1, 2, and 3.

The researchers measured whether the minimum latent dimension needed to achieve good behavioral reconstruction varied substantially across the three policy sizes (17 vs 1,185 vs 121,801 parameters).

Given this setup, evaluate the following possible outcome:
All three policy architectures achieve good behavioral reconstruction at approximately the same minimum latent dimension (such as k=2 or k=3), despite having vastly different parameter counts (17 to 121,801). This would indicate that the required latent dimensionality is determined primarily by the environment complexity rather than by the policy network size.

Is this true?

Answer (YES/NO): NO